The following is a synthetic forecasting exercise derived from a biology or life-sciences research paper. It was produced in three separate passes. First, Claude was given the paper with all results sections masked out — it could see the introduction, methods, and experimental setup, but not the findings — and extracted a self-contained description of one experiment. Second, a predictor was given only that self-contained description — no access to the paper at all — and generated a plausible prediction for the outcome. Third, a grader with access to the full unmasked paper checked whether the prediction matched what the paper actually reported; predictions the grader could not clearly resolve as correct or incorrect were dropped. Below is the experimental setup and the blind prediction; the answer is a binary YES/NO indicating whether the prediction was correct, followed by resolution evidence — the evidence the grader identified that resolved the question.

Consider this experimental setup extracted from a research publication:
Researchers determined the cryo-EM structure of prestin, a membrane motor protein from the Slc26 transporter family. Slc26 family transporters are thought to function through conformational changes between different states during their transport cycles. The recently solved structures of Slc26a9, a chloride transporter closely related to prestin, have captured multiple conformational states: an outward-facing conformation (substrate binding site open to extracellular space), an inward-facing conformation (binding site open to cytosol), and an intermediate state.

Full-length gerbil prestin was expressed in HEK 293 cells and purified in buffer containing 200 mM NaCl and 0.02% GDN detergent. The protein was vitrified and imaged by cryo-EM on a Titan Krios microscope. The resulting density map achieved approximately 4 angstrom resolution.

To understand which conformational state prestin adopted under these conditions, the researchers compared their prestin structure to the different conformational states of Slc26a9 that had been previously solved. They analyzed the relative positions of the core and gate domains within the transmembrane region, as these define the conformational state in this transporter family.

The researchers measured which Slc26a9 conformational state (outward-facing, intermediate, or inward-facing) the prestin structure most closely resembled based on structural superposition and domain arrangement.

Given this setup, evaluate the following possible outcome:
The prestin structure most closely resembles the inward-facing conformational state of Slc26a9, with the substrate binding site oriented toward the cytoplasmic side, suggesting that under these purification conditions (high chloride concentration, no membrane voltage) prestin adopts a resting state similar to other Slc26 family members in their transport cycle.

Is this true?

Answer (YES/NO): NO